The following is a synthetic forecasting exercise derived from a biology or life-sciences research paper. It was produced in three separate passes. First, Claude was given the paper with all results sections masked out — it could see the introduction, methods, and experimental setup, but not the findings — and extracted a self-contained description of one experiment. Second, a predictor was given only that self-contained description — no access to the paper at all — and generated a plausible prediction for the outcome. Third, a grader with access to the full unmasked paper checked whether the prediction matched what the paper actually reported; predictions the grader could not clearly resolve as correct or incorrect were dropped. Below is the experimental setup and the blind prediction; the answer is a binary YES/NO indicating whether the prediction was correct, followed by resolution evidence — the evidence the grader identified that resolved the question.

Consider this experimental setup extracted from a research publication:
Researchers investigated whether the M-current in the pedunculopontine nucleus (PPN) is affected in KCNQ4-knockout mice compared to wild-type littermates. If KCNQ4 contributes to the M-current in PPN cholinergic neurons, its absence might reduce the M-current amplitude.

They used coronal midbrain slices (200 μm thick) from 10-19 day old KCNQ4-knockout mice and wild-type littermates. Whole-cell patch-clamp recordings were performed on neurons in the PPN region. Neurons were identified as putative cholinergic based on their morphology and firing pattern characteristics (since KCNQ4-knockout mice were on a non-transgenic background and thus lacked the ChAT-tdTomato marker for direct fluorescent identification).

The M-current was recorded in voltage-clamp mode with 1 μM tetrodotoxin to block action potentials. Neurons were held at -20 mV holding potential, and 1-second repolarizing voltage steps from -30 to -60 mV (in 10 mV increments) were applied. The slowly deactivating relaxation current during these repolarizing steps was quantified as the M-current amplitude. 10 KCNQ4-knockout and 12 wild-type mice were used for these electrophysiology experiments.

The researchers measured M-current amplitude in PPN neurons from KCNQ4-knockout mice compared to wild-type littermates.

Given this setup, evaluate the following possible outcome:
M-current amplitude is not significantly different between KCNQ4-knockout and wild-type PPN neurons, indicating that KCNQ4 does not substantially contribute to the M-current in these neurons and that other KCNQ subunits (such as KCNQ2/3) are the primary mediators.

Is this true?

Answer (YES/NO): NO